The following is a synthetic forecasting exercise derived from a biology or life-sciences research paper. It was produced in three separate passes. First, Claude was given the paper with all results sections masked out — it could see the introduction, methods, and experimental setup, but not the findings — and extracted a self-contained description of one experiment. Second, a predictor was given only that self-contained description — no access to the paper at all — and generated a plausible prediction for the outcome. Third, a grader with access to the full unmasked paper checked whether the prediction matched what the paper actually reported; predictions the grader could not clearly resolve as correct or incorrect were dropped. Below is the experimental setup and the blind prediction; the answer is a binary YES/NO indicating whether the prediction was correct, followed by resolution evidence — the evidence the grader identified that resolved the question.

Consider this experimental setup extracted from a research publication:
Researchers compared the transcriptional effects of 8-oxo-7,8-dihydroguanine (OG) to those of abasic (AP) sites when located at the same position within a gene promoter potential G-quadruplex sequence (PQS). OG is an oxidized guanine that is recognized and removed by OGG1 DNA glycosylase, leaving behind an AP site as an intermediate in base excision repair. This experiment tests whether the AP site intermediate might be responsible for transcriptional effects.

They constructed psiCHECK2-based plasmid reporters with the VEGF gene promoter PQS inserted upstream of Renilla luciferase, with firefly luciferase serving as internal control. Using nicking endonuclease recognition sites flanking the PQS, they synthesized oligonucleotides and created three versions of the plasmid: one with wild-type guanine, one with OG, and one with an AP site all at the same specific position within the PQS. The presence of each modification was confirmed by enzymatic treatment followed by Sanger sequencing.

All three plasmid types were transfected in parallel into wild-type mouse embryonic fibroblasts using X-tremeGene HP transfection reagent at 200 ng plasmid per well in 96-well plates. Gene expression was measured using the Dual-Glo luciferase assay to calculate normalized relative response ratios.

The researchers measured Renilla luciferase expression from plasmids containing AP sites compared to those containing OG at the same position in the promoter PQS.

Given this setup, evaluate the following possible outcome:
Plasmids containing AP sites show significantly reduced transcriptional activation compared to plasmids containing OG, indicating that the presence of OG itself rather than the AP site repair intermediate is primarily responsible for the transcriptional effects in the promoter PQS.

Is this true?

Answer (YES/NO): NO